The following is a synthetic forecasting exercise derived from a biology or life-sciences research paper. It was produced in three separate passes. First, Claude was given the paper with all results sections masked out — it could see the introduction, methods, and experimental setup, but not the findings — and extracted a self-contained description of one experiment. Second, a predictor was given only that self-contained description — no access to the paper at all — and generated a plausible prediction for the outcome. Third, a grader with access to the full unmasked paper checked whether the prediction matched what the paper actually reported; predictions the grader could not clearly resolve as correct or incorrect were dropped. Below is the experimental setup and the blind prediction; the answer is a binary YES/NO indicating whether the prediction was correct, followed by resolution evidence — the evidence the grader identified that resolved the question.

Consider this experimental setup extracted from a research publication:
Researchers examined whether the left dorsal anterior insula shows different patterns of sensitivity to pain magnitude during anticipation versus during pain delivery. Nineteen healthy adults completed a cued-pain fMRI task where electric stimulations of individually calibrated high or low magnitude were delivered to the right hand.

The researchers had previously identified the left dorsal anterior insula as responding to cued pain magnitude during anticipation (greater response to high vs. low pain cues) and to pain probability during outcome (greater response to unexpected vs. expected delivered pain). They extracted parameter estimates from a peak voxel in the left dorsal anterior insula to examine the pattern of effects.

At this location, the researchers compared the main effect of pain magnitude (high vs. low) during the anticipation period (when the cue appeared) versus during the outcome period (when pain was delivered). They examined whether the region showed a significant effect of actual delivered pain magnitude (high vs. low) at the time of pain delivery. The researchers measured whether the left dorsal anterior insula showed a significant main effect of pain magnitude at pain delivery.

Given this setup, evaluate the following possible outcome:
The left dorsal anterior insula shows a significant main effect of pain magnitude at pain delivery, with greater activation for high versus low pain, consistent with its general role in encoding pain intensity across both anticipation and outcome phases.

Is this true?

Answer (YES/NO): NO